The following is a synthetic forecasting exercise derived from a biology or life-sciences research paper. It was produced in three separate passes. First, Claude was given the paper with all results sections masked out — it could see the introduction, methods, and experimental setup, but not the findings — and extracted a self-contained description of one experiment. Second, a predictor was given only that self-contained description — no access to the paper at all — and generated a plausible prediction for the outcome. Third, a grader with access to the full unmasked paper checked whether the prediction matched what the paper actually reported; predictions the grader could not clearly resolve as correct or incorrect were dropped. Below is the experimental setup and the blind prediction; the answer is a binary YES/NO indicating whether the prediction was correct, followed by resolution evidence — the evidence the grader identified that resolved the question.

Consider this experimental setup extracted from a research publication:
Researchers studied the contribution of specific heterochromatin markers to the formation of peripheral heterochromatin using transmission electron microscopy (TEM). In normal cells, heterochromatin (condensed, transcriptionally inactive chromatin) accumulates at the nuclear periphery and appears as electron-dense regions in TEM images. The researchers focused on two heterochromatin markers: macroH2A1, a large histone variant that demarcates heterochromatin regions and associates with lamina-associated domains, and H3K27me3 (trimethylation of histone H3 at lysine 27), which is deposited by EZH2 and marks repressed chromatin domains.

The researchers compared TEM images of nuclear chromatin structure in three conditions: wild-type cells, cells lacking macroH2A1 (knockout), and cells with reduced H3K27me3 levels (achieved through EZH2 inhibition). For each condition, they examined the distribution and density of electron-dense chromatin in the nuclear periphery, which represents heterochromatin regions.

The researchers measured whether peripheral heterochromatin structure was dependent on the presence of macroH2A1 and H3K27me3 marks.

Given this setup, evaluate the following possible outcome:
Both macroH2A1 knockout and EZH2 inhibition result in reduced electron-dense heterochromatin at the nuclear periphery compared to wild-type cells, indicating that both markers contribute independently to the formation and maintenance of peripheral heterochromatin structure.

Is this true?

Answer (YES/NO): YES